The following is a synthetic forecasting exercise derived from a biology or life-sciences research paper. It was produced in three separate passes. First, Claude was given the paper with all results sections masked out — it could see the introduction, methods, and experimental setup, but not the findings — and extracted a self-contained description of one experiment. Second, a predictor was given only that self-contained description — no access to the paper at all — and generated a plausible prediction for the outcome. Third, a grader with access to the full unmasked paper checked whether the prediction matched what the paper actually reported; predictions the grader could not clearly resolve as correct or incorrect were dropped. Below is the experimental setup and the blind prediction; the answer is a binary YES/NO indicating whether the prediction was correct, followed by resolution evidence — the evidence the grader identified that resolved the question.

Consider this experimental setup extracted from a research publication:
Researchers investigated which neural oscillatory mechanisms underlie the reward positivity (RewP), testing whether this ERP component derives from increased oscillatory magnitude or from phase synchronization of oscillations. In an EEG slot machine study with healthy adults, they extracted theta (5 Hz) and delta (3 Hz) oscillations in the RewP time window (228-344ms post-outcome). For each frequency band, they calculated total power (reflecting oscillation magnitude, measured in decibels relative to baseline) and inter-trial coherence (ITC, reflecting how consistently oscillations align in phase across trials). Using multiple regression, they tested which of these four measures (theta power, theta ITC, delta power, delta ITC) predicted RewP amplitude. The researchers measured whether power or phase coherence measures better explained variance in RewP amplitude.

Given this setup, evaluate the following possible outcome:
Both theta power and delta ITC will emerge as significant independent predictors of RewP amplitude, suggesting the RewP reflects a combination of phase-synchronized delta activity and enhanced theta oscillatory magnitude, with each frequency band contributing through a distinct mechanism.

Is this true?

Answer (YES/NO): NO